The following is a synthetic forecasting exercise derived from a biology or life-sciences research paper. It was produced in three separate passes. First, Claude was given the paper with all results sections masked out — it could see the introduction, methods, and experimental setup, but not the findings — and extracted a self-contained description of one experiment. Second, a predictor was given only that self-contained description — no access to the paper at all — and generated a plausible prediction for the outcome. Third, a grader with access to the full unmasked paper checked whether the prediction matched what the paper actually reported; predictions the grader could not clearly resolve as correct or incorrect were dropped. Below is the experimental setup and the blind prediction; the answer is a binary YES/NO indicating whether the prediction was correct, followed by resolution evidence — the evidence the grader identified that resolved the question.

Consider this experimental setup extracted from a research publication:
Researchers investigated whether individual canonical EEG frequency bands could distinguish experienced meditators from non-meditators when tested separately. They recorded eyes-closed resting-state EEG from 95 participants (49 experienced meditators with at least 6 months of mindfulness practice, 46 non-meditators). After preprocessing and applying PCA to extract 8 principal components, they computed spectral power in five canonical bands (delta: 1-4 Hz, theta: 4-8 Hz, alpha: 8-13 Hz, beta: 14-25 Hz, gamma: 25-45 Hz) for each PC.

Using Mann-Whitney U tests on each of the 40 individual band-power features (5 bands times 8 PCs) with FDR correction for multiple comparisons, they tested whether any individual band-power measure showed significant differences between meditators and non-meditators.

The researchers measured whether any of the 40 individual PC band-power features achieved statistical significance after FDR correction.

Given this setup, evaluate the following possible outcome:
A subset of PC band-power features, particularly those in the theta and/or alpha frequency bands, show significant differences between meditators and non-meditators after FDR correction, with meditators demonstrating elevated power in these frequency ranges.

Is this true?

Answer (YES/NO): NO